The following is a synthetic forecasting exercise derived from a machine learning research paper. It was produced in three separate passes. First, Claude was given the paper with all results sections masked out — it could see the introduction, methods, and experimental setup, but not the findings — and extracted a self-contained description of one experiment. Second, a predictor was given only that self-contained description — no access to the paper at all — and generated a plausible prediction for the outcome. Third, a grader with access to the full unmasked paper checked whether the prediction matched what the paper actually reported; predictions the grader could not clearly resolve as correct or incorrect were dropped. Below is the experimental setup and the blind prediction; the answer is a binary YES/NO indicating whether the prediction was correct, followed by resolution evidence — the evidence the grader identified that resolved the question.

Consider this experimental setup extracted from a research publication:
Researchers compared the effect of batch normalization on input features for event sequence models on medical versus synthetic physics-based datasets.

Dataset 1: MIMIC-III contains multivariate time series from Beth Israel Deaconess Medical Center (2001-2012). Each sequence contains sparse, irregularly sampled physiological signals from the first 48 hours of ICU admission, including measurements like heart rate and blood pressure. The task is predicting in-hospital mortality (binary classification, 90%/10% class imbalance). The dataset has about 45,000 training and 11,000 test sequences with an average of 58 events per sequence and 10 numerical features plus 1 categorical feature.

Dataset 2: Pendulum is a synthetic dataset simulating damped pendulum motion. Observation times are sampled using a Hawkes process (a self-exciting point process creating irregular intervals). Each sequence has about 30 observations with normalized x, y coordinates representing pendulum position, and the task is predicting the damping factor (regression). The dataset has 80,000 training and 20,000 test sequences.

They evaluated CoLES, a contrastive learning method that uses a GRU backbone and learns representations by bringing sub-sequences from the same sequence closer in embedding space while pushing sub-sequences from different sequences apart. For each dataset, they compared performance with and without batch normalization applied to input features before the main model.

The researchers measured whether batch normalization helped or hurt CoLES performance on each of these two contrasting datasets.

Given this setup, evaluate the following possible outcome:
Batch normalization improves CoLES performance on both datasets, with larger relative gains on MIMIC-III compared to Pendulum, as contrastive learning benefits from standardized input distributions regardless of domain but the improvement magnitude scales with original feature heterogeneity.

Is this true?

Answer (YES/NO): NO